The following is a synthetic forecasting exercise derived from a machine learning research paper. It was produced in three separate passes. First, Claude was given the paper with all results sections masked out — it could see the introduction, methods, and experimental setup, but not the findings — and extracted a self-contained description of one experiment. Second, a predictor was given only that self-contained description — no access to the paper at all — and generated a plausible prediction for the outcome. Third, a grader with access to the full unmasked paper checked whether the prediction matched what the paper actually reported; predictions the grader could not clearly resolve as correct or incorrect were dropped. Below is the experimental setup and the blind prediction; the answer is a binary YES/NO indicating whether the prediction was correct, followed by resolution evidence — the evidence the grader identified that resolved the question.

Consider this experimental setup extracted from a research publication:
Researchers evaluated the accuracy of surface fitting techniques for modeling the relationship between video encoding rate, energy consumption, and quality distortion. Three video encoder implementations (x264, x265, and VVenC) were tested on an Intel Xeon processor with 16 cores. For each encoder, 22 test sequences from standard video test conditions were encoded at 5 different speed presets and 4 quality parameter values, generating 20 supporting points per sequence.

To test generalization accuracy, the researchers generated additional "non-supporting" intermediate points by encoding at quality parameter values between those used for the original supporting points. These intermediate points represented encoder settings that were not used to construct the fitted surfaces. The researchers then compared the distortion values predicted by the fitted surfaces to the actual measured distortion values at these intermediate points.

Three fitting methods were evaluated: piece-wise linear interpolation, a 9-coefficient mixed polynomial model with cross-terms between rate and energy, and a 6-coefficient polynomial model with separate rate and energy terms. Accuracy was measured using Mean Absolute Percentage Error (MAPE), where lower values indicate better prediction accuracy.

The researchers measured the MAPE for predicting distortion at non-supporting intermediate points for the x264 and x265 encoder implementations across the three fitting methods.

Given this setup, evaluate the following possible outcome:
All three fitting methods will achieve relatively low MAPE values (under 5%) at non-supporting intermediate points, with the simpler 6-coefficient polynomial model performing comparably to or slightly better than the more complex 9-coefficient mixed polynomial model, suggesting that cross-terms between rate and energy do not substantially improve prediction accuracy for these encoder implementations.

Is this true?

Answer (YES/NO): NO